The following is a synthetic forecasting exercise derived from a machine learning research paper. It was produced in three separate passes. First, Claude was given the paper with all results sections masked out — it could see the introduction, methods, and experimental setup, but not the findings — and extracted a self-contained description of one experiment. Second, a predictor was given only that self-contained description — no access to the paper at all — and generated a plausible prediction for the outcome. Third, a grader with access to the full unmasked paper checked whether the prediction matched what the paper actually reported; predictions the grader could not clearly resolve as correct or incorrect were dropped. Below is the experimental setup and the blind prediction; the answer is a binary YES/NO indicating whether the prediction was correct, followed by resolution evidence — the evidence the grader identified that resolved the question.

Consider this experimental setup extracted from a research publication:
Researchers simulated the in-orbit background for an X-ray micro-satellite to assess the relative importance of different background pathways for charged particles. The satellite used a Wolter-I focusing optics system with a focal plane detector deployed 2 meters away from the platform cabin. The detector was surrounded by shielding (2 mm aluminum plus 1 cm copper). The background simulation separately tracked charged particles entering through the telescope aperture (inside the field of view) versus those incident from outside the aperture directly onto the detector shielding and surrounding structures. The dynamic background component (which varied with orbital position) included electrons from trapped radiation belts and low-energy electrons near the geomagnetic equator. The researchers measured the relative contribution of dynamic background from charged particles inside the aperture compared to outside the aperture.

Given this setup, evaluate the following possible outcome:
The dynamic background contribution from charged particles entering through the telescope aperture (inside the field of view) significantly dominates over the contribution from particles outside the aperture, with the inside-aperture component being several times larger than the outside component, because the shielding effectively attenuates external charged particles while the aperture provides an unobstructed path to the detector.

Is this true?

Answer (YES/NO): NO